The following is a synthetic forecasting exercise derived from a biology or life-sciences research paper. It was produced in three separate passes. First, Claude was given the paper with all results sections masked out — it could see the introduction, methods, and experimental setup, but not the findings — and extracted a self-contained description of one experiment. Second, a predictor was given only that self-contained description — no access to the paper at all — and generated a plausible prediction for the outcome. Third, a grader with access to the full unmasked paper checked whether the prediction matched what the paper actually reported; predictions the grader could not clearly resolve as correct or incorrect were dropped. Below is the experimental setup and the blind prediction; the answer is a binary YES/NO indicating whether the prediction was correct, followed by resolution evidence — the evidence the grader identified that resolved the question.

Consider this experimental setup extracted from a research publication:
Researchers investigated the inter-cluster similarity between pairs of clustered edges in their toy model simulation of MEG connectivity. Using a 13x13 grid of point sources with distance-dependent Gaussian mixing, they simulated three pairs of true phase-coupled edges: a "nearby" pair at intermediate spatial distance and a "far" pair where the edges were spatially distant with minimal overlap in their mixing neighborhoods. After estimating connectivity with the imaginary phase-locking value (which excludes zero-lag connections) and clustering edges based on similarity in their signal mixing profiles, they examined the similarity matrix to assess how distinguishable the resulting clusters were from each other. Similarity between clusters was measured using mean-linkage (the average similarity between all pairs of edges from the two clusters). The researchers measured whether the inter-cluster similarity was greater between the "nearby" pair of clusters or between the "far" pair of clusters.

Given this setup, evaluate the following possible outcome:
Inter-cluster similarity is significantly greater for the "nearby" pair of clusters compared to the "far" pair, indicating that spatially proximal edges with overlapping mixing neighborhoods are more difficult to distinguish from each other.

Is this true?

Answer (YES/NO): YES